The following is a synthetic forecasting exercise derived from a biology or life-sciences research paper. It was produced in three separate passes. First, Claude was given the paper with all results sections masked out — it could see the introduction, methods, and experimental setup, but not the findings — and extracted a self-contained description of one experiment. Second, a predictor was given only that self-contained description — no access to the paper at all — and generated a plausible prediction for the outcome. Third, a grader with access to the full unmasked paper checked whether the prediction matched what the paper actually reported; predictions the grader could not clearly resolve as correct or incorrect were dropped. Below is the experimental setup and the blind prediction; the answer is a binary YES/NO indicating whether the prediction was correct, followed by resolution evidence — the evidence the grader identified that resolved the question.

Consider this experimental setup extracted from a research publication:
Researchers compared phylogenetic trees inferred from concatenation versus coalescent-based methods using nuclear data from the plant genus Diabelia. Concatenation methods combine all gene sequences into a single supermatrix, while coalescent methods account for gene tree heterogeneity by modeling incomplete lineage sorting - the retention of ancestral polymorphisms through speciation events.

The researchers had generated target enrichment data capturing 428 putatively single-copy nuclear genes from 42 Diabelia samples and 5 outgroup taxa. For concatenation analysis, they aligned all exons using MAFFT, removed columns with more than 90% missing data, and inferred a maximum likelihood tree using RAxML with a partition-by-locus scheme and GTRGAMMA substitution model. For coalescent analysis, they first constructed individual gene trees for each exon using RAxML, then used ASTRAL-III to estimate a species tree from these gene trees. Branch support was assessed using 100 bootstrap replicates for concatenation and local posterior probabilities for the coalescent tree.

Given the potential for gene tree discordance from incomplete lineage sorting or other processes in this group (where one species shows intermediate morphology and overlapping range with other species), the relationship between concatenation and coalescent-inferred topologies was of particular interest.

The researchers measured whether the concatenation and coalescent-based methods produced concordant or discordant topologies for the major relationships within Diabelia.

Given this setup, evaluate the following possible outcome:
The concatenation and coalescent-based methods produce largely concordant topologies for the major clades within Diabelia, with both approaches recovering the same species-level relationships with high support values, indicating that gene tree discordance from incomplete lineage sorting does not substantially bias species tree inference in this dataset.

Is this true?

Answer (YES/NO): YES